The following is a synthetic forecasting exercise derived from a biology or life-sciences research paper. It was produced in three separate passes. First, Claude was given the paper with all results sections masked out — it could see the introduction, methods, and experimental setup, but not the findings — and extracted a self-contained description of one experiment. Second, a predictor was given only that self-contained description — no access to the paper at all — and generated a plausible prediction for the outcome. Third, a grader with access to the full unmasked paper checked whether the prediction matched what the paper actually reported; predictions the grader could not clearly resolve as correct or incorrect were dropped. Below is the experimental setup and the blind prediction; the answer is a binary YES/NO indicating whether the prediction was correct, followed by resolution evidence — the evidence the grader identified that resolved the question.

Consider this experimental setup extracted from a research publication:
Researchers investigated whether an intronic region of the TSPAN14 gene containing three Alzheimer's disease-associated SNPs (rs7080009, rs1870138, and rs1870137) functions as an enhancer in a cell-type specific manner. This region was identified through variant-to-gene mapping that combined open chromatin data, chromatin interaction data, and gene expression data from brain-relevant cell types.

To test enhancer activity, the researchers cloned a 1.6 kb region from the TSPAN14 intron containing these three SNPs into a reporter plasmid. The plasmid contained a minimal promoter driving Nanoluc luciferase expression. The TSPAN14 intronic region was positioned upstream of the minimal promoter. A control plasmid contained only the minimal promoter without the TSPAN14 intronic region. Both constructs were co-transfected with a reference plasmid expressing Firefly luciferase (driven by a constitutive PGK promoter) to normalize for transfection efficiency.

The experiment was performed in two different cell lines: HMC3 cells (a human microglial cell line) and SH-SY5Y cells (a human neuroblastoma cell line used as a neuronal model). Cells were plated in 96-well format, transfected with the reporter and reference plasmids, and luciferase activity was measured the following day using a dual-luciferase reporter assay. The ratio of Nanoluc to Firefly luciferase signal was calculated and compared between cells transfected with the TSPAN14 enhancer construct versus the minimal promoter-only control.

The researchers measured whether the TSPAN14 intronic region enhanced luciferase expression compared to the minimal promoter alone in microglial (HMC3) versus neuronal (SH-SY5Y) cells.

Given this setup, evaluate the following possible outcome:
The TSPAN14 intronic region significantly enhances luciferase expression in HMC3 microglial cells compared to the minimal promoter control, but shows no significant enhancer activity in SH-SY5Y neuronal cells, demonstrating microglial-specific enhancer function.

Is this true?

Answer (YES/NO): YES